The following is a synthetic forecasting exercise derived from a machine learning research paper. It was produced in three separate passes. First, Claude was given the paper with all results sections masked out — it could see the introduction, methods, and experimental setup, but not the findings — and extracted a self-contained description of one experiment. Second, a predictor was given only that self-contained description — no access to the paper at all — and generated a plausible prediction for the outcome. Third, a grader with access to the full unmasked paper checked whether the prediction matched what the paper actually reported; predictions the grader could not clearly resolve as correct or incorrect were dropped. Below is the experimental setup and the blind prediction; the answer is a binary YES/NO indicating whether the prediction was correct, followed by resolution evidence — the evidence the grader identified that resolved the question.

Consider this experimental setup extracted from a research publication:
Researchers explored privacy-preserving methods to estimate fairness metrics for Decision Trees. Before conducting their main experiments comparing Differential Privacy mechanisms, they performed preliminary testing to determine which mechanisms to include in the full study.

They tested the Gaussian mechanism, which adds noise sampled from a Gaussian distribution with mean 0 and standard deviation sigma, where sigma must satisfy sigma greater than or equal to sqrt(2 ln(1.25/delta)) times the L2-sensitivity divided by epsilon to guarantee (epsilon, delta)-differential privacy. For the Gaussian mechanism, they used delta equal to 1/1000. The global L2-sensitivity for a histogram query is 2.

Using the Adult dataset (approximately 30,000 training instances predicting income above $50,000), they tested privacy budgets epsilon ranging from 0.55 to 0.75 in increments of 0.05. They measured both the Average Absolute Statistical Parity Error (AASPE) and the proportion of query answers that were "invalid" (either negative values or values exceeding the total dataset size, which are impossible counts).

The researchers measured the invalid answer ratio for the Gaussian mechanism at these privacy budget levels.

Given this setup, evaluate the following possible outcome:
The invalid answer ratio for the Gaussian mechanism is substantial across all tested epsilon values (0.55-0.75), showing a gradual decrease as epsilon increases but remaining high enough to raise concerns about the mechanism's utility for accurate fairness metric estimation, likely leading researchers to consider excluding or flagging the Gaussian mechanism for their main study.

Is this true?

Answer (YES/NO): NO